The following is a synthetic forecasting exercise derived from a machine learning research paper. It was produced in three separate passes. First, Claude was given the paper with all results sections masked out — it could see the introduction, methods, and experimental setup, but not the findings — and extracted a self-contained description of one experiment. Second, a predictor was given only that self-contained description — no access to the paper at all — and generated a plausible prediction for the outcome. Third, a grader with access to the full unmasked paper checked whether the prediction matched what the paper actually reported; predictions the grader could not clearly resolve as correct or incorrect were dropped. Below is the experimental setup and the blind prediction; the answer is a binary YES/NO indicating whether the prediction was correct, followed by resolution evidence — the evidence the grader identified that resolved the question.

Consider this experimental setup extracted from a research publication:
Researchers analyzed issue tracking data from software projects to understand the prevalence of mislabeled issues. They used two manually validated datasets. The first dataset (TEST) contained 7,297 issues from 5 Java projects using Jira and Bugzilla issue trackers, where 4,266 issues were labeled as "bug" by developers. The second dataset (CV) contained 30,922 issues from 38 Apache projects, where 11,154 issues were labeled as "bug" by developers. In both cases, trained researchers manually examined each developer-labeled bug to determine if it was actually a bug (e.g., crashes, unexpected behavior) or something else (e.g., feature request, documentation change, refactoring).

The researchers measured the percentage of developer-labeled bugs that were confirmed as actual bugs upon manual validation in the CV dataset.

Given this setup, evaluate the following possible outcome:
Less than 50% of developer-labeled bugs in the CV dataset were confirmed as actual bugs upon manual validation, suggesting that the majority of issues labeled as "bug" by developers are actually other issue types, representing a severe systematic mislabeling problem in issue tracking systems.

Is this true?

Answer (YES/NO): NO